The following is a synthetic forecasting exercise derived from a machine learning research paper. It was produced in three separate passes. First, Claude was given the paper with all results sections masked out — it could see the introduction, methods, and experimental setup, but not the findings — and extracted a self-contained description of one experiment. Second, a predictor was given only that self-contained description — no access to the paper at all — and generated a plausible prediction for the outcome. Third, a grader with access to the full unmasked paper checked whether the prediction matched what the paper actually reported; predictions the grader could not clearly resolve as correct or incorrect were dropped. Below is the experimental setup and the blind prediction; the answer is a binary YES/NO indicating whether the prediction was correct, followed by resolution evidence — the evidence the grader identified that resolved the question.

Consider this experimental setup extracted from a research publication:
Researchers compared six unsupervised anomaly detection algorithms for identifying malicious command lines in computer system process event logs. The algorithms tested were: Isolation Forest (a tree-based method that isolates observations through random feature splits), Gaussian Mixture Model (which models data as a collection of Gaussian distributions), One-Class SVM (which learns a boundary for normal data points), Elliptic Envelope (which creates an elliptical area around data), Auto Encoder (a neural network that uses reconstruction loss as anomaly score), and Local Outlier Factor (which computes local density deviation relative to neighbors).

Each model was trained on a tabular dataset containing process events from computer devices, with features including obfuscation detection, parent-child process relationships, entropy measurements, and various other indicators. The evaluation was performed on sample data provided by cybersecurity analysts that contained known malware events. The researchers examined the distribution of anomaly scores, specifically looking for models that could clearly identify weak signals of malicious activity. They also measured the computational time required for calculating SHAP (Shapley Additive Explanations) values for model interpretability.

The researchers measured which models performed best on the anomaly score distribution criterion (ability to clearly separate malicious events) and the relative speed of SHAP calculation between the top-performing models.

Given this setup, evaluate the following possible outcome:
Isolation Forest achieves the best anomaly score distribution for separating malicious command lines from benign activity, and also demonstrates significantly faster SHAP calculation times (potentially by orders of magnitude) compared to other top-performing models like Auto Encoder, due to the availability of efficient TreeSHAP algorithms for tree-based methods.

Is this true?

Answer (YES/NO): NO